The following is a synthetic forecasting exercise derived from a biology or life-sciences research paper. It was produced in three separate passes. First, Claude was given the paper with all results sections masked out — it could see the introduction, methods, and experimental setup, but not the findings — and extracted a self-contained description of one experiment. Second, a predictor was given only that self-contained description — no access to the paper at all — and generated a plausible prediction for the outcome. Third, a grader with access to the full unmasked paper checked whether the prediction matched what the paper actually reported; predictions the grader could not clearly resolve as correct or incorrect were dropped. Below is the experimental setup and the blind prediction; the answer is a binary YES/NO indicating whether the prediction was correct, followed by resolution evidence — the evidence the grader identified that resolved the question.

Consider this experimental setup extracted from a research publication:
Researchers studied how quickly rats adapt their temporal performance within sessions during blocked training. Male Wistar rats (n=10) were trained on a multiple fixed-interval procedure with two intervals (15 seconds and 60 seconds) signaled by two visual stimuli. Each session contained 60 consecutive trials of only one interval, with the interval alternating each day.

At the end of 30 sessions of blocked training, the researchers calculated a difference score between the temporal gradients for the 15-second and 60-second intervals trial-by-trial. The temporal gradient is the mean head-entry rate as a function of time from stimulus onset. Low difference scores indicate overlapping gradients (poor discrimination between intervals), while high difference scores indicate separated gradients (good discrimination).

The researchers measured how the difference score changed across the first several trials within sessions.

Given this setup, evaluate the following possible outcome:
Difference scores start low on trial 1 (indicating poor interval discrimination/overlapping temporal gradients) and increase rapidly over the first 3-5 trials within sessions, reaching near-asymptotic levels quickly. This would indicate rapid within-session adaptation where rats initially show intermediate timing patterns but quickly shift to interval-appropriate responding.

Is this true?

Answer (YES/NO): YES